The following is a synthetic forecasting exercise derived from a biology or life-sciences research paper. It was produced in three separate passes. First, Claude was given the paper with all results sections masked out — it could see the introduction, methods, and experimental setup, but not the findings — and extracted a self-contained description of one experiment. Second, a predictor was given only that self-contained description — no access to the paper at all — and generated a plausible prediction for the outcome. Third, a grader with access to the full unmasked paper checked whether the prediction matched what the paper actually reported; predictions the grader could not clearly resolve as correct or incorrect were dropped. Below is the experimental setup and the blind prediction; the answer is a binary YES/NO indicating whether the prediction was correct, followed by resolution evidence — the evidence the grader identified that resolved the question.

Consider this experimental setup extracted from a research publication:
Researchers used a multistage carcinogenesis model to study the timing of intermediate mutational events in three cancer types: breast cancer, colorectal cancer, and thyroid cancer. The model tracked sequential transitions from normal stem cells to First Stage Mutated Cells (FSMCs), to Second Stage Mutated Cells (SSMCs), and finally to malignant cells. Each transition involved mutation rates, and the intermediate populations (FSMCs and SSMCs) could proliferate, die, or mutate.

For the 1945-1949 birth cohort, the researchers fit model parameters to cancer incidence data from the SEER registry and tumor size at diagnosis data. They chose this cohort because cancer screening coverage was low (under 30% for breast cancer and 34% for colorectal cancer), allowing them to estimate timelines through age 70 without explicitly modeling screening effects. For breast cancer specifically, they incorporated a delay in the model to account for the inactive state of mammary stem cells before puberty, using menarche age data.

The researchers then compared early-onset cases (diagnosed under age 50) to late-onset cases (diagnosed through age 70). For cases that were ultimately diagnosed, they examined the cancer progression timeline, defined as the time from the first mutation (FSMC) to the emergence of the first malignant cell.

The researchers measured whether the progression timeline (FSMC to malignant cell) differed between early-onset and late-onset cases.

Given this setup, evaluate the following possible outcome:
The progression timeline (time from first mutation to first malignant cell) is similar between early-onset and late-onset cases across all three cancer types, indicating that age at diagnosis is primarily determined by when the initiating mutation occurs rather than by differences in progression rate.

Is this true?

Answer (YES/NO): NO